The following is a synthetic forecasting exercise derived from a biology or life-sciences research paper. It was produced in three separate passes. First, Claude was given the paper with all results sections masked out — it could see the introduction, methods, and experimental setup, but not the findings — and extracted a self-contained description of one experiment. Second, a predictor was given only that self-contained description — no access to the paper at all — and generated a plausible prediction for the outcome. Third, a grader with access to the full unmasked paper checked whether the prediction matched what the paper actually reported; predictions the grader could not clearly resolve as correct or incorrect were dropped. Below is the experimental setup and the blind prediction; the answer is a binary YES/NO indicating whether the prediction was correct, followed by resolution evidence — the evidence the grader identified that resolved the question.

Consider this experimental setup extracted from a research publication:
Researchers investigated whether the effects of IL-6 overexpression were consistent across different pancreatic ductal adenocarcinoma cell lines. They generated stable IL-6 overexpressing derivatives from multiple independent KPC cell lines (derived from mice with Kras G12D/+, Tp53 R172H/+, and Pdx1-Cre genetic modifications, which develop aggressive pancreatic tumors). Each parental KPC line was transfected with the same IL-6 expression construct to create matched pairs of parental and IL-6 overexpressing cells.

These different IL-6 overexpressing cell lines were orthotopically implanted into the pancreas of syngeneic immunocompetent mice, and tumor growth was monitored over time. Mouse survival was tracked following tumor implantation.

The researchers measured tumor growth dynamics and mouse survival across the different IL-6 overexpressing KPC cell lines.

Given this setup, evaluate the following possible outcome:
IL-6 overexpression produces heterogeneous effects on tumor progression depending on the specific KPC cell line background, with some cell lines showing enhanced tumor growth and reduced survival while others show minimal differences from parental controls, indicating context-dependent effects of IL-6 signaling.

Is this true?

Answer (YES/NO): NO